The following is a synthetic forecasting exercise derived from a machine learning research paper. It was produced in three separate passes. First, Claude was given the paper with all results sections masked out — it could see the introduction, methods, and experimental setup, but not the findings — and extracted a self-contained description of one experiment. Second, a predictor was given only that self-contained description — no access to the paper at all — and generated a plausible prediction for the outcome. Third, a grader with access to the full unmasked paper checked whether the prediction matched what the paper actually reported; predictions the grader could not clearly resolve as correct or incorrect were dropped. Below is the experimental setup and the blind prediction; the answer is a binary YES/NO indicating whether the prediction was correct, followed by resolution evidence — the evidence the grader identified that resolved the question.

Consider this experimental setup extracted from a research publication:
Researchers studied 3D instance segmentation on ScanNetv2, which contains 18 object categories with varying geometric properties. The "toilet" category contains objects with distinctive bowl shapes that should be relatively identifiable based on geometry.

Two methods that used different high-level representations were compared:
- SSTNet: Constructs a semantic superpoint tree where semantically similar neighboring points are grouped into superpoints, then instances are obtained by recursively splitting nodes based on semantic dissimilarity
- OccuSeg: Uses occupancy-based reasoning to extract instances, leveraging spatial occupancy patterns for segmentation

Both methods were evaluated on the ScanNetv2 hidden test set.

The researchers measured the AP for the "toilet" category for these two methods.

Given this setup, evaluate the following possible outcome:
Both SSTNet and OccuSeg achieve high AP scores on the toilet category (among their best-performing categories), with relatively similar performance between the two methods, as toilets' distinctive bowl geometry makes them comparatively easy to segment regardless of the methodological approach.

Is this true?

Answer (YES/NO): NO